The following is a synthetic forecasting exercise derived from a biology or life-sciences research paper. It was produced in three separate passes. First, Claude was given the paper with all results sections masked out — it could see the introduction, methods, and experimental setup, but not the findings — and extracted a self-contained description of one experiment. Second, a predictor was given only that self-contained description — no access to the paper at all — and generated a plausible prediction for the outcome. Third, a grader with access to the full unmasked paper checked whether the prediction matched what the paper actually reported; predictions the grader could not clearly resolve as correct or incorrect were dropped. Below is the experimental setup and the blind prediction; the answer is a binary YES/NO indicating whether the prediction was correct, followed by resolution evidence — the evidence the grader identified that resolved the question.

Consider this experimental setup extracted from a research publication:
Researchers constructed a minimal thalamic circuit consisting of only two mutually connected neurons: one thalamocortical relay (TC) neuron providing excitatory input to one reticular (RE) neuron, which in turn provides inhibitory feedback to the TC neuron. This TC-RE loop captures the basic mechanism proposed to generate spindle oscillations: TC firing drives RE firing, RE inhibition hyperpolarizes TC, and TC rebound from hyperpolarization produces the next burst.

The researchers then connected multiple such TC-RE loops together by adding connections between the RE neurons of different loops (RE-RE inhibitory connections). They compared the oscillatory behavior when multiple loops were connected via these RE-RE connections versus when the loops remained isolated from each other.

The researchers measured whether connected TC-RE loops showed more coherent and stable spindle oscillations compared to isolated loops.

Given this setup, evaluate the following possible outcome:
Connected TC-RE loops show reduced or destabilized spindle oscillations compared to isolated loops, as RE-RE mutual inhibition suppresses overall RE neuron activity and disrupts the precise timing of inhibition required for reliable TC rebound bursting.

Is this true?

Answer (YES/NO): NO